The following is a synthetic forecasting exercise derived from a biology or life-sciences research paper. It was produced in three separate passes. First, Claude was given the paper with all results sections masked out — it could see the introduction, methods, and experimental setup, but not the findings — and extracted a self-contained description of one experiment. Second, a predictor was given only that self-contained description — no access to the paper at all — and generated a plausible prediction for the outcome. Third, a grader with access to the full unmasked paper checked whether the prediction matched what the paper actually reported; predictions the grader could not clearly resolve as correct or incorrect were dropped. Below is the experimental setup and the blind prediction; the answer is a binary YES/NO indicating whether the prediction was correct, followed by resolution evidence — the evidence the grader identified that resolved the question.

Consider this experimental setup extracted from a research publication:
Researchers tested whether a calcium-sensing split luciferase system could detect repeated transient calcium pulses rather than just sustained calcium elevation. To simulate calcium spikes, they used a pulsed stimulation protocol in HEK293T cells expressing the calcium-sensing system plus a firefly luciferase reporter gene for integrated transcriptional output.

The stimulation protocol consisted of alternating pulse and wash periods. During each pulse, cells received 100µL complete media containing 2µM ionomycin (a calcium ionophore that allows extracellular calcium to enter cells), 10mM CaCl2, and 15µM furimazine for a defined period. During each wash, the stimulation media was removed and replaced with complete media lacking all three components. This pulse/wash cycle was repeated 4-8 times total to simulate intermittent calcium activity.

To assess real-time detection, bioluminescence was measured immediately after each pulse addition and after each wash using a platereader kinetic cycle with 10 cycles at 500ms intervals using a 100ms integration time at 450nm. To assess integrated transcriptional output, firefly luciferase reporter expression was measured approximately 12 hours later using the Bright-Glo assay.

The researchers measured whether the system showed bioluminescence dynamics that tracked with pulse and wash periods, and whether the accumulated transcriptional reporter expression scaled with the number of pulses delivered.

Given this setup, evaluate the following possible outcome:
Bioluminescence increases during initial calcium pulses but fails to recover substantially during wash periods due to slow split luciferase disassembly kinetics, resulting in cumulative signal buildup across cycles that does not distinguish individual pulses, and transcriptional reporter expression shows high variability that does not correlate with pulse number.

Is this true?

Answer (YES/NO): NO